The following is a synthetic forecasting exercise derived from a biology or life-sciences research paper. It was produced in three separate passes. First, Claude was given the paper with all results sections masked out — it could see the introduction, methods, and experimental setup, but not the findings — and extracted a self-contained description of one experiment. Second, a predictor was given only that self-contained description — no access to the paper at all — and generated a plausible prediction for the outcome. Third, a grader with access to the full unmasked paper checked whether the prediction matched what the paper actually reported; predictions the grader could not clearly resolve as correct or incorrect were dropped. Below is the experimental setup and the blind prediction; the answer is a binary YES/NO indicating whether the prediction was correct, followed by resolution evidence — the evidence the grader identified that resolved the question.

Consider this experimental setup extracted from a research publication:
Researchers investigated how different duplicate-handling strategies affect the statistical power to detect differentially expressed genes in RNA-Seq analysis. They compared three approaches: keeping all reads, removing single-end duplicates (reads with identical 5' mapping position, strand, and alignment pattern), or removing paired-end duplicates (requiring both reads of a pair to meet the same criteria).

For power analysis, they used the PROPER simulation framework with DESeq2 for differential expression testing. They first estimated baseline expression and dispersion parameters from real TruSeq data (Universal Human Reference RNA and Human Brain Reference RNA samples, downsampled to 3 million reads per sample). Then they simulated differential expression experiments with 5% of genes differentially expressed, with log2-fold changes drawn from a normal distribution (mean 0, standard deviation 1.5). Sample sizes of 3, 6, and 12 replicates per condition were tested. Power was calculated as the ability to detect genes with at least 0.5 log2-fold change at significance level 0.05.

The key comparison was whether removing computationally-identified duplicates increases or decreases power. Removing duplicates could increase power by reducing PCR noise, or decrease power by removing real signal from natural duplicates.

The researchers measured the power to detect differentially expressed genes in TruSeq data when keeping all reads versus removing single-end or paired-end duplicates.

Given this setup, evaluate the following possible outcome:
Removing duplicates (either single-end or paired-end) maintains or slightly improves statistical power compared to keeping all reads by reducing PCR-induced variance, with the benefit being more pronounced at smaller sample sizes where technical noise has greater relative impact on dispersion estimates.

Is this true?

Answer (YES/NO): NO